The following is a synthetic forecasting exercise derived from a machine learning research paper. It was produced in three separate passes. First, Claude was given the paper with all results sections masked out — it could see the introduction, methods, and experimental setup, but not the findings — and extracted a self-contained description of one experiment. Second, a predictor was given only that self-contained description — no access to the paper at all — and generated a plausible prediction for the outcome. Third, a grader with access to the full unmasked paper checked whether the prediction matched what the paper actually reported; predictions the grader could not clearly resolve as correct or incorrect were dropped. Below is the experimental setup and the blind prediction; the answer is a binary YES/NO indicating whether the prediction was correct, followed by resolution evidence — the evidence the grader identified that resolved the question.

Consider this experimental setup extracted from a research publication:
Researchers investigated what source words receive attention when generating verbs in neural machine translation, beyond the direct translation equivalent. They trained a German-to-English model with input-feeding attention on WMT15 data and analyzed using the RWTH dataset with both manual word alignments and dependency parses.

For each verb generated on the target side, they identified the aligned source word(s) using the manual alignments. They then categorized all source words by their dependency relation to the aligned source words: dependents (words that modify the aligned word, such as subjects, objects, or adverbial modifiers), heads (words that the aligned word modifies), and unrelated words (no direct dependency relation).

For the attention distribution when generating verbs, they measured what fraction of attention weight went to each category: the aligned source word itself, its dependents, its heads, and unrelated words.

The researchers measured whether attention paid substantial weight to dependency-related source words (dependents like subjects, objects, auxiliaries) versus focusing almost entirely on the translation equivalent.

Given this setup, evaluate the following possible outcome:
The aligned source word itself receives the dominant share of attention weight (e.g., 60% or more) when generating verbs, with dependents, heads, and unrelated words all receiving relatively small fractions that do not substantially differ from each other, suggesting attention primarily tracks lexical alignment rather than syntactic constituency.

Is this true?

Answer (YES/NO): NO